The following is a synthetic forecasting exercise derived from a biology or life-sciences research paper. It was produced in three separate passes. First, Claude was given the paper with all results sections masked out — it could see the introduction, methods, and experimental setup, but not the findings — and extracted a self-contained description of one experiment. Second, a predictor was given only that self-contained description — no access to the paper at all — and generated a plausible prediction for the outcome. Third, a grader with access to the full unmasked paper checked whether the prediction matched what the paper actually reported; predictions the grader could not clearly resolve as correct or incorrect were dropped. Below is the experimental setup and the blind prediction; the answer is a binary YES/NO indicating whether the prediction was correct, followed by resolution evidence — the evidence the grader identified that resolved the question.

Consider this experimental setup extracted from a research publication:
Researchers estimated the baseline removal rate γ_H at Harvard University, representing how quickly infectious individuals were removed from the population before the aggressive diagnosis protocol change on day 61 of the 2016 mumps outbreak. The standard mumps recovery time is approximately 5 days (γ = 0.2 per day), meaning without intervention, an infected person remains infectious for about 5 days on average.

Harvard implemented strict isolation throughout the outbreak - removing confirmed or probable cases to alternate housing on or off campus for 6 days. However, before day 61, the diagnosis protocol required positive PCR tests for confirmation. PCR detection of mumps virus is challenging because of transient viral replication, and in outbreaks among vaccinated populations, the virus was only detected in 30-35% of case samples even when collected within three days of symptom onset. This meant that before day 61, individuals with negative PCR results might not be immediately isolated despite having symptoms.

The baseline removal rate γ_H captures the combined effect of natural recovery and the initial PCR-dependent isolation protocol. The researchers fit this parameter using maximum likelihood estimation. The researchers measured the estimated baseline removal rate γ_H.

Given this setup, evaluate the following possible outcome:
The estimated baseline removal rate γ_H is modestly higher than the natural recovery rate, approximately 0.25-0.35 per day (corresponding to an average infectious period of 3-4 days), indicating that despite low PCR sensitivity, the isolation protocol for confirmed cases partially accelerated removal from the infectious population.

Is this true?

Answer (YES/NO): NO